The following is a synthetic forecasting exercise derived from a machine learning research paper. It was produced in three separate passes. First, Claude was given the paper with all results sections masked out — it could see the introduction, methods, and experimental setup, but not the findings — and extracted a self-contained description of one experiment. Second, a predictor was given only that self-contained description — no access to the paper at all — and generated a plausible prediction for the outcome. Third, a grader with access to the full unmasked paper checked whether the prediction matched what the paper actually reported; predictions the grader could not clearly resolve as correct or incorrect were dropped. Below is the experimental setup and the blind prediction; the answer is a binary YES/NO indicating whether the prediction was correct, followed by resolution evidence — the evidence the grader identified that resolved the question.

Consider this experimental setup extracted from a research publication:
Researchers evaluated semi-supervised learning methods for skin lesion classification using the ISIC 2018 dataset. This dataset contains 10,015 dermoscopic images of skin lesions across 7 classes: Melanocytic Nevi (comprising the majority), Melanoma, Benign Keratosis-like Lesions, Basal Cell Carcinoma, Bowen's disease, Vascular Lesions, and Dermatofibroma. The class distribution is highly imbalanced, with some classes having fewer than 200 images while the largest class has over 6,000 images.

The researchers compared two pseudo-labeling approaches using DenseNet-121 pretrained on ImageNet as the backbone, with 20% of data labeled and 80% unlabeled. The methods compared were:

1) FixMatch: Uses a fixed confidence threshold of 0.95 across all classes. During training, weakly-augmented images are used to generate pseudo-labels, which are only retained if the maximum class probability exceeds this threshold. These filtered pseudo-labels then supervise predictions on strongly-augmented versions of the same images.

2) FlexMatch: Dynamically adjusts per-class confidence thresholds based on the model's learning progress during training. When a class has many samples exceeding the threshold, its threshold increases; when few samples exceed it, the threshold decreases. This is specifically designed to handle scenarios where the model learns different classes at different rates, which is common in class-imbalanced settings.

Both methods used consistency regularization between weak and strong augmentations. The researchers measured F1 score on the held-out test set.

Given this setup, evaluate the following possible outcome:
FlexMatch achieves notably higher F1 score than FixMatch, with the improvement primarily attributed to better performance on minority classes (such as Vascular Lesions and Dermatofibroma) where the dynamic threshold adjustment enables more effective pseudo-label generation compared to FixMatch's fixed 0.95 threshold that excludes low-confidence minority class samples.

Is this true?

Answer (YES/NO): NO